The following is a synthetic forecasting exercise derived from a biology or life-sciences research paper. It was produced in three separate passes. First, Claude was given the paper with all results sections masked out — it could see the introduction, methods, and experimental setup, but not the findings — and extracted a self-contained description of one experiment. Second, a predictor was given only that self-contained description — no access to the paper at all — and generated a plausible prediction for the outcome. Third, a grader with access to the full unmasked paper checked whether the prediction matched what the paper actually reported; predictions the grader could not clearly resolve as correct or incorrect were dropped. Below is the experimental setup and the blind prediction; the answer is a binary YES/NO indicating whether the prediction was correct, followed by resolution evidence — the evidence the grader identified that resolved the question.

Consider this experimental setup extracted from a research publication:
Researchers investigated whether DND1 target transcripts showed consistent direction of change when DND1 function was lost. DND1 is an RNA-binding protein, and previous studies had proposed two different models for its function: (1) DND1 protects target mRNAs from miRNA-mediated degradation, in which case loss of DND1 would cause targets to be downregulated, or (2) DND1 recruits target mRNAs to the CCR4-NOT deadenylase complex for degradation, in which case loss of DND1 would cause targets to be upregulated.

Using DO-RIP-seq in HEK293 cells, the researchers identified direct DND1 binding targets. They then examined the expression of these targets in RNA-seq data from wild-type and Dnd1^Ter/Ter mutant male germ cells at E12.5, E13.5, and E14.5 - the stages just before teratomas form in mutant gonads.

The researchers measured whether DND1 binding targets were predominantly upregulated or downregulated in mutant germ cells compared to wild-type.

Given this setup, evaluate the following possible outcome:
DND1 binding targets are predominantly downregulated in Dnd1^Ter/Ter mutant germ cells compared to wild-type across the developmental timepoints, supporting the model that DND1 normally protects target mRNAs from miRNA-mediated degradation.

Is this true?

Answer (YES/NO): NO